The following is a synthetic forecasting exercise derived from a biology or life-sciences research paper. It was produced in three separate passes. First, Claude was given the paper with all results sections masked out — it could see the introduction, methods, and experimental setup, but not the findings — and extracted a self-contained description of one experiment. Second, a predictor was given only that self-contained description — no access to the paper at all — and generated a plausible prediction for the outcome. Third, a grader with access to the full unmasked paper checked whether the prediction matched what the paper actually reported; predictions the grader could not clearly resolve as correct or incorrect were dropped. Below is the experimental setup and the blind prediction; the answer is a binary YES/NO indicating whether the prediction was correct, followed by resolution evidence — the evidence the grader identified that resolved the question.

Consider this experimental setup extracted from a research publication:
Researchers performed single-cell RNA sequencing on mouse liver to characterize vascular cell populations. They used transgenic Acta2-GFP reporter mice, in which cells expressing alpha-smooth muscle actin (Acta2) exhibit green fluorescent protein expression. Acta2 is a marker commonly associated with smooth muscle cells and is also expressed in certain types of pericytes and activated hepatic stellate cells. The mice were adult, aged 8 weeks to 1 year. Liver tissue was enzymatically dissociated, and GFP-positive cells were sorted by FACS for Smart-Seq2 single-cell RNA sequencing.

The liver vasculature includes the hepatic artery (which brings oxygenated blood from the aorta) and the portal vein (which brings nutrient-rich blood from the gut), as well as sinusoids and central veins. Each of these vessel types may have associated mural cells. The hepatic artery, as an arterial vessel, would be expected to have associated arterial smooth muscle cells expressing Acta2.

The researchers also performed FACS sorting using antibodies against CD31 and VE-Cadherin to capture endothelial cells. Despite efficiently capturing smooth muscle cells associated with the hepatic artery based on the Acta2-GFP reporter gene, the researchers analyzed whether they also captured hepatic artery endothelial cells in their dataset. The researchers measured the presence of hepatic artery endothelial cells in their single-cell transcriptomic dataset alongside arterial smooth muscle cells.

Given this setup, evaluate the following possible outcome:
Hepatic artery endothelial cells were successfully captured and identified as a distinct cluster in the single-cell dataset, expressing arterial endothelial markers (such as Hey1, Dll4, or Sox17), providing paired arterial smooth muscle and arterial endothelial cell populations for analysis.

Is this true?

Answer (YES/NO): NO